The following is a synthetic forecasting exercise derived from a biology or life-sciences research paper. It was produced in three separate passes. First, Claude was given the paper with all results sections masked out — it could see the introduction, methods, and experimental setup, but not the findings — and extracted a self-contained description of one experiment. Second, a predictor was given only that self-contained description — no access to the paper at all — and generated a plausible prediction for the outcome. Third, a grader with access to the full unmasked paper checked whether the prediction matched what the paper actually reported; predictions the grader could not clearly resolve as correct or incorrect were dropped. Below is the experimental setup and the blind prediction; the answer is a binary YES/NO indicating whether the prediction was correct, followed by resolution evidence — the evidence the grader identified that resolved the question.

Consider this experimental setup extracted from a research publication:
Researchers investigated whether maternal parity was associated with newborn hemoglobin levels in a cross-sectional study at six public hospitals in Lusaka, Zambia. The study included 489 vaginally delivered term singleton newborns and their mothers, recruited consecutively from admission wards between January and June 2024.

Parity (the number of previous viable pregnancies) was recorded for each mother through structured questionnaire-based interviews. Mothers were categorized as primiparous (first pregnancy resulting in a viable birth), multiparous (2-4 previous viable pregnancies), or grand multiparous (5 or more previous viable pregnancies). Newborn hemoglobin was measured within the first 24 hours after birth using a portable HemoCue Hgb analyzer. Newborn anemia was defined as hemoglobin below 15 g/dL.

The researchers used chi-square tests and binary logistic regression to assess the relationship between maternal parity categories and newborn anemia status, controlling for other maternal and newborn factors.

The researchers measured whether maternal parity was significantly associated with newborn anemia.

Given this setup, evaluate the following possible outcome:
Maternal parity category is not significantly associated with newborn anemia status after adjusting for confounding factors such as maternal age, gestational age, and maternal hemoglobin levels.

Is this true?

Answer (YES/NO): NO